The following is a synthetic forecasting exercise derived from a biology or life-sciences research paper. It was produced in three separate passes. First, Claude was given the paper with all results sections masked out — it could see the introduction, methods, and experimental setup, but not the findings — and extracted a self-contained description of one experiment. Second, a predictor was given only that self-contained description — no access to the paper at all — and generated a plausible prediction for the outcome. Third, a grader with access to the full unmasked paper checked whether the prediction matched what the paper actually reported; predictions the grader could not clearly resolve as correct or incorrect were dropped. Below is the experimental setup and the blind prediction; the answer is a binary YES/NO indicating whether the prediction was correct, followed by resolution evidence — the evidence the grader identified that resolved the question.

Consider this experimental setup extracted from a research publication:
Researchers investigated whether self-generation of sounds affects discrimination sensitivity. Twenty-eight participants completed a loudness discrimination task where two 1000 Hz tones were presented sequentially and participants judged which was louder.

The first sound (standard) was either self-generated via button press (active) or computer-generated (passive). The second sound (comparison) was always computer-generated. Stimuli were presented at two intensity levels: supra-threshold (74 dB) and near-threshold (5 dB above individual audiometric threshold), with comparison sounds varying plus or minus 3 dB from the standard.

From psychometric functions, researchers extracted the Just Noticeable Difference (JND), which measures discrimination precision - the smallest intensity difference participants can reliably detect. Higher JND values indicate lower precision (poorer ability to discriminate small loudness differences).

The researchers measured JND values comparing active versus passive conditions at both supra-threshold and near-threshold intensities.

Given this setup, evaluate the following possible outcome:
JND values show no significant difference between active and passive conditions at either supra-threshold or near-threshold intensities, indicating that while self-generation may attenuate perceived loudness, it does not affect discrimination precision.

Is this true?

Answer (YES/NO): YES